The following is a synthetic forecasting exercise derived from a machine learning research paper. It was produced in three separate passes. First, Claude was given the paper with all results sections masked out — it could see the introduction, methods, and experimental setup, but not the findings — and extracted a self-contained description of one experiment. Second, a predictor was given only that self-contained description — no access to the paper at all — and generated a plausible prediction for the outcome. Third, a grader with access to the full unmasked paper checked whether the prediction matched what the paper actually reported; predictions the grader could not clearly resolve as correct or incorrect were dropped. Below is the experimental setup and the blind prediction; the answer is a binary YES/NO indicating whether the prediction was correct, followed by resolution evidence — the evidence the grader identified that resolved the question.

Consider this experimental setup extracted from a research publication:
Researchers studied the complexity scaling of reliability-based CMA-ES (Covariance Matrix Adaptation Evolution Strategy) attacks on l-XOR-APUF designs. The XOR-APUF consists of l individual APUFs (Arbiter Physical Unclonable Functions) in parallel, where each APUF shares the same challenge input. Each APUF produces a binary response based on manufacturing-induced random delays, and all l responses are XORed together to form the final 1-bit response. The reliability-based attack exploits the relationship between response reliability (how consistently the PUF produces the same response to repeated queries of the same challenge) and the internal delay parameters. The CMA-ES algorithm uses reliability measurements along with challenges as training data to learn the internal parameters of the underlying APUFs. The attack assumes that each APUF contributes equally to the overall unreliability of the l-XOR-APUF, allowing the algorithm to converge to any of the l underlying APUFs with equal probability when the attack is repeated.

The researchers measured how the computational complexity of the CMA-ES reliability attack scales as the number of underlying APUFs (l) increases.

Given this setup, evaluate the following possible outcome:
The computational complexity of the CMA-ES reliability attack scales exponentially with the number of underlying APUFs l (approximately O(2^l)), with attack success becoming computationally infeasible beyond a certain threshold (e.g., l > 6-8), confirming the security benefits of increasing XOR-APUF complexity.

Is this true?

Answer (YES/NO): NO